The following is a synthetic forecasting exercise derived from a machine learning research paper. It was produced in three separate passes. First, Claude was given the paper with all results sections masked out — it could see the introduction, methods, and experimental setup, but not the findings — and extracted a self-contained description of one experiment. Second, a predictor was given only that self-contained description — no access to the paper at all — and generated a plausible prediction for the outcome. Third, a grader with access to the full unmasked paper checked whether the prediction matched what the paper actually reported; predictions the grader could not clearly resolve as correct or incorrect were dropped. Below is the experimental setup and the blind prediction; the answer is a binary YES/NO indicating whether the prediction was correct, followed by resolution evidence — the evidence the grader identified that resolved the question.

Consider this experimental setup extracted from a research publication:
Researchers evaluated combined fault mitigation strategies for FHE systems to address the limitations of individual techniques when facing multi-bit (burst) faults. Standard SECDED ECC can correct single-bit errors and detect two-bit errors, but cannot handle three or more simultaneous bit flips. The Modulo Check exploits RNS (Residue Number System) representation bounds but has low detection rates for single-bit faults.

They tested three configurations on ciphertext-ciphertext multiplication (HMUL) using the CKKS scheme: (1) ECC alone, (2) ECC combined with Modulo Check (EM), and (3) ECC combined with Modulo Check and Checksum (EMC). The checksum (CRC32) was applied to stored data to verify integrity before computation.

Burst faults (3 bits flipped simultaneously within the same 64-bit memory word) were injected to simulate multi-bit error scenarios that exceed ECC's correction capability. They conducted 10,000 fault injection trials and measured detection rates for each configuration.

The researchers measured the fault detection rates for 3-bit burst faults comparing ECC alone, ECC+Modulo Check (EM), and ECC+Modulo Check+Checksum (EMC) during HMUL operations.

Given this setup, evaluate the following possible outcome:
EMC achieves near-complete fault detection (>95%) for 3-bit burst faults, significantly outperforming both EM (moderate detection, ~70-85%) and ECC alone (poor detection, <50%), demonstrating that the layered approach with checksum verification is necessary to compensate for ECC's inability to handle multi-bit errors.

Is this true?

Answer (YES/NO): NO